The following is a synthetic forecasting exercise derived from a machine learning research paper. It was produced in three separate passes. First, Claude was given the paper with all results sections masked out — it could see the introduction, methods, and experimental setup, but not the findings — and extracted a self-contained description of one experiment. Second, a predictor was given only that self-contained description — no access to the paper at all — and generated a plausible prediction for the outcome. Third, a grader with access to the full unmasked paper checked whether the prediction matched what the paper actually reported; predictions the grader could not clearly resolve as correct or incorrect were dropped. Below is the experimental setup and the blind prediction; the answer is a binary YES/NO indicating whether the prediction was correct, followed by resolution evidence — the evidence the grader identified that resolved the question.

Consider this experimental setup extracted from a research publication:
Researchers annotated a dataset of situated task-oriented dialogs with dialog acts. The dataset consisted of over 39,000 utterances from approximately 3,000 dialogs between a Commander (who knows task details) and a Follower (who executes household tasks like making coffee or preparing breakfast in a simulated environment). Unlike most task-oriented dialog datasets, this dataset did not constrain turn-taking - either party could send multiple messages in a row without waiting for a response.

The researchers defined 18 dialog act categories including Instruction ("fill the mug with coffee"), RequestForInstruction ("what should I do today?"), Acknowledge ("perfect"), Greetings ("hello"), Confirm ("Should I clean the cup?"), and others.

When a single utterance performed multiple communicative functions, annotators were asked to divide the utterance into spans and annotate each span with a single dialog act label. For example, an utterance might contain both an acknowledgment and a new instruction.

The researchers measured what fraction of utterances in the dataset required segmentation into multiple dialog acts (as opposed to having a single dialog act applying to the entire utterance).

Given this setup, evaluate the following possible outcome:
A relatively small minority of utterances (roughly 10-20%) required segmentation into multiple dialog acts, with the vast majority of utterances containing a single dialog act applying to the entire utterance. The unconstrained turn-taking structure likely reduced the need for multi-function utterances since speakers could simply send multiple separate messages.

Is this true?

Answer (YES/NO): NO